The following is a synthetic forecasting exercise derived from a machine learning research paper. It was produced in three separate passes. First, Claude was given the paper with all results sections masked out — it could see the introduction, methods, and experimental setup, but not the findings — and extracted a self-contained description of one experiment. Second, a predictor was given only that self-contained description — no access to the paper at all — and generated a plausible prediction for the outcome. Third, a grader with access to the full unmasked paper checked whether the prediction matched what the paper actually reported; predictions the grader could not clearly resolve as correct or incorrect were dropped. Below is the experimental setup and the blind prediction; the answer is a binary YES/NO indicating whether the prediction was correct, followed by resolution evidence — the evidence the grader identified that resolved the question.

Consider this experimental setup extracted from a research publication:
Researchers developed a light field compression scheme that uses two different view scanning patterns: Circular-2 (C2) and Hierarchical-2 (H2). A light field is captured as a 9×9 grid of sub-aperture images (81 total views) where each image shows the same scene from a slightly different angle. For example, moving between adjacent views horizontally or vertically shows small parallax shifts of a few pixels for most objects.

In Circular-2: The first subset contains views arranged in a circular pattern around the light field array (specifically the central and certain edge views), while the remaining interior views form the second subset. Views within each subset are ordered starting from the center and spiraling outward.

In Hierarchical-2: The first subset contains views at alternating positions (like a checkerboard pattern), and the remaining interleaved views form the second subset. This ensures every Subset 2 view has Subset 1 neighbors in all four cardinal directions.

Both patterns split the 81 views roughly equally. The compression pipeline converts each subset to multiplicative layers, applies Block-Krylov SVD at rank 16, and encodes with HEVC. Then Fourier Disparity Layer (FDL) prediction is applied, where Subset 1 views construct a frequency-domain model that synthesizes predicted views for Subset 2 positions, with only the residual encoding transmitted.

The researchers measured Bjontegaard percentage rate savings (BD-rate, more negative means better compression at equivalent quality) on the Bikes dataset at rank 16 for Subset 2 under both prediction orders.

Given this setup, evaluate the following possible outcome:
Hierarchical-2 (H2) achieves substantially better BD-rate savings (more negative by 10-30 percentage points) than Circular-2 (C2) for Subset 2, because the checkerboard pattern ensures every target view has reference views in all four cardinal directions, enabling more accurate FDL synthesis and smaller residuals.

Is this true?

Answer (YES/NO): NO